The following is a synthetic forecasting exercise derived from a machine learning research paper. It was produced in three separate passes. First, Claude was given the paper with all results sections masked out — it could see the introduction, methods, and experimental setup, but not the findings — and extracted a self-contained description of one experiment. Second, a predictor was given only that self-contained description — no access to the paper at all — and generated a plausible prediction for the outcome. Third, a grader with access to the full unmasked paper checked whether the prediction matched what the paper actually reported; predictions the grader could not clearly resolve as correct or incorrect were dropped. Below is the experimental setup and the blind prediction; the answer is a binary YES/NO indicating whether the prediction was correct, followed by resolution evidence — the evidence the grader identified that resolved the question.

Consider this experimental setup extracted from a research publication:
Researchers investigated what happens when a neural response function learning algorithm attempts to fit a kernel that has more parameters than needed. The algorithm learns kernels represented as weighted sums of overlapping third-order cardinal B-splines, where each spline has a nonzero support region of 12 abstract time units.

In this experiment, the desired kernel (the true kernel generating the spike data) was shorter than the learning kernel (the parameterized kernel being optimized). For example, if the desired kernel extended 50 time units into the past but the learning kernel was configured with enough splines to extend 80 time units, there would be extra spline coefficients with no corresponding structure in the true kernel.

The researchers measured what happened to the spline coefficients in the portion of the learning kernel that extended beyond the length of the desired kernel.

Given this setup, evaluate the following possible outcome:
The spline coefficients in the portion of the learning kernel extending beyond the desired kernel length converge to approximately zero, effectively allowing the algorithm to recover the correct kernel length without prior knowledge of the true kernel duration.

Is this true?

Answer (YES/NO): YES